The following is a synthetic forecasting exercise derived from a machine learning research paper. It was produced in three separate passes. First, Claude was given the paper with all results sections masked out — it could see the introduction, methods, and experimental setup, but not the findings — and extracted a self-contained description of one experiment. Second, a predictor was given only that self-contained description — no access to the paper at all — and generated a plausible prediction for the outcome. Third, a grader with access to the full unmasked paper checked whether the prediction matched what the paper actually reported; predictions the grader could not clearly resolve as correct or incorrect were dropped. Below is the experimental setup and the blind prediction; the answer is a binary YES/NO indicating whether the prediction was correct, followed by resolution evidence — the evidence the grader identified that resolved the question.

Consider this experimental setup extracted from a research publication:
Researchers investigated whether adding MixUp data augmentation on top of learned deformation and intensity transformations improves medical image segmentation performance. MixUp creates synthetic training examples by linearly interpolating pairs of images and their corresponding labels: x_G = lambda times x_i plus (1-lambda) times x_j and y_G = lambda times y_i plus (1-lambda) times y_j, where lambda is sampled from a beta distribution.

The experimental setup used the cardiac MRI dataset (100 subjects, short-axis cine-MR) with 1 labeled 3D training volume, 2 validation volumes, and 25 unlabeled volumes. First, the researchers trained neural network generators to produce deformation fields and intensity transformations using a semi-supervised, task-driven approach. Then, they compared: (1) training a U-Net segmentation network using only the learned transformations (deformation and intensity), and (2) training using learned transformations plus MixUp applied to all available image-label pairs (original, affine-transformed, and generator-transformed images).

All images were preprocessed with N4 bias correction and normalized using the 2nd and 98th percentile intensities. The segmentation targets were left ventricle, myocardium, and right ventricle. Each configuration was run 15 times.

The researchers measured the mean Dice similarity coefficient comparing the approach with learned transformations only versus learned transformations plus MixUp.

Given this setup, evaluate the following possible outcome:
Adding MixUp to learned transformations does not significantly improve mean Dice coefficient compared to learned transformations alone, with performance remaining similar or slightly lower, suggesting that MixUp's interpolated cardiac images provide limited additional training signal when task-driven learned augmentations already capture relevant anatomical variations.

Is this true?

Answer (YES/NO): NO